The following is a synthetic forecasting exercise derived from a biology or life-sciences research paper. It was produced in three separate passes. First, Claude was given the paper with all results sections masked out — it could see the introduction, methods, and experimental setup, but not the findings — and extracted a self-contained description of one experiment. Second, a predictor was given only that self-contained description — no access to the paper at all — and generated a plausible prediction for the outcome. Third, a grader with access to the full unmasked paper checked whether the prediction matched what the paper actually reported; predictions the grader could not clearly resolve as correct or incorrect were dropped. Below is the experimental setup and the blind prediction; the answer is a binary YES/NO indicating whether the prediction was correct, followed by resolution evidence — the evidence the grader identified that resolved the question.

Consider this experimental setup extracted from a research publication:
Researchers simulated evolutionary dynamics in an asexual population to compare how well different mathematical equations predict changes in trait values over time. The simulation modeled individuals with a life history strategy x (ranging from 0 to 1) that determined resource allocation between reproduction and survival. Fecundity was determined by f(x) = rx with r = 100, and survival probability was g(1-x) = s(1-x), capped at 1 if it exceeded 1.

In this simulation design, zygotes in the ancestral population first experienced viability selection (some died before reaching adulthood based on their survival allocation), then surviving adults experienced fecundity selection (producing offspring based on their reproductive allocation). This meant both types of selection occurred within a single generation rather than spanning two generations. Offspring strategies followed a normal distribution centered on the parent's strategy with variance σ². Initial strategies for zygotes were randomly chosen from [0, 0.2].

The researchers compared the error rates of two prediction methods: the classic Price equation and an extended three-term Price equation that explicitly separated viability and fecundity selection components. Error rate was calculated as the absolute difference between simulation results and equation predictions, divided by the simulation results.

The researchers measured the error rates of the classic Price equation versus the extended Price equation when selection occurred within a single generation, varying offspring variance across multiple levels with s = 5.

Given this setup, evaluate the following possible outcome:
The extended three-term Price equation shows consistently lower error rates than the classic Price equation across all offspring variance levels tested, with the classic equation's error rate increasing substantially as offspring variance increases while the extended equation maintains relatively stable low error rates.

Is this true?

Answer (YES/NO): NO